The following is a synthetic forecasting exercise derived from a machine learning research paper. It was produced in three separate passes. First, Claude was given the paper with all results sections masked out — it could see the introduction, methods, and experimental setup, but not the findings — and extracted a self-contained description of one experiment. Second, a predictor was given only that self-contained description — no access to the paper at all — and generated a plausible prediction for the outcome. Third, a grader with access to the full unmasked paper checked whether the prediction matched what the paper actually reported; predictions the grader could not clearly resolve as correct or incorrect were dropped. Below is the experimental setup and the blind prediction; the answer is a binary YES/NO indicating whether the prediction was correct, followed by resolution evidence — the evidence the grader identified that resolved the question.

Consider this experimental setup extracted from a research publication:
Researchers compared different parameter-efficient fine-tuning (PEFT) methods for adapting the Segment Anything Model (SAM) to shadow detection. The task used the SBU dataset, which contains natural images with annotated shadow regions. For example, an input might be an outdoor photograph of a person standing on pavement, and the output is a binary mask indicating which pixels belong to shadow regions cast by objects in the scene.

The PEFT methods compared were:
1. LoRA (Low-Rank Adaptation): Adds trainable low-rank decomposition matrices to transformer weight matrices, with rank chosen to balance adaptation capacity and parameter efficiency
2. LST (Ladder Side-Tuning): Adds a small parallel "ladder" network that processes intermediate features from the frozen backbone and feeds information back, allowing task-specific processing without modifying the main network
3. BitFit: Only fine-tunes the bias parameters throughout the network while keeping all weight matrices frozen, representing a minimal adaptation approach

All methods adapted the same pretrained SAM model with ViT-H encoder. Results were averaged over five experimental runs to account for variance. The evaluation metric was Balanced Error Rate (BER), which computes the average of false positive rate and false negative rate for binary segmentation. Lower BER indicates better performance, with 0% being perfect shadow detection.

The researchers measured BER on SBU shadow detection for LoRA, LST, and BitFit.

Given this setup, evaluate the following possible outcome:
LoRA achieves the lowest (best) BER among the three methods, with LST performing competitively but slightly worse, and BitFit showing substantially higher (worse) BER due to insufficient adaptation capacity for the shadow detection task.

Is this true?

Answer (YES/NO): NO